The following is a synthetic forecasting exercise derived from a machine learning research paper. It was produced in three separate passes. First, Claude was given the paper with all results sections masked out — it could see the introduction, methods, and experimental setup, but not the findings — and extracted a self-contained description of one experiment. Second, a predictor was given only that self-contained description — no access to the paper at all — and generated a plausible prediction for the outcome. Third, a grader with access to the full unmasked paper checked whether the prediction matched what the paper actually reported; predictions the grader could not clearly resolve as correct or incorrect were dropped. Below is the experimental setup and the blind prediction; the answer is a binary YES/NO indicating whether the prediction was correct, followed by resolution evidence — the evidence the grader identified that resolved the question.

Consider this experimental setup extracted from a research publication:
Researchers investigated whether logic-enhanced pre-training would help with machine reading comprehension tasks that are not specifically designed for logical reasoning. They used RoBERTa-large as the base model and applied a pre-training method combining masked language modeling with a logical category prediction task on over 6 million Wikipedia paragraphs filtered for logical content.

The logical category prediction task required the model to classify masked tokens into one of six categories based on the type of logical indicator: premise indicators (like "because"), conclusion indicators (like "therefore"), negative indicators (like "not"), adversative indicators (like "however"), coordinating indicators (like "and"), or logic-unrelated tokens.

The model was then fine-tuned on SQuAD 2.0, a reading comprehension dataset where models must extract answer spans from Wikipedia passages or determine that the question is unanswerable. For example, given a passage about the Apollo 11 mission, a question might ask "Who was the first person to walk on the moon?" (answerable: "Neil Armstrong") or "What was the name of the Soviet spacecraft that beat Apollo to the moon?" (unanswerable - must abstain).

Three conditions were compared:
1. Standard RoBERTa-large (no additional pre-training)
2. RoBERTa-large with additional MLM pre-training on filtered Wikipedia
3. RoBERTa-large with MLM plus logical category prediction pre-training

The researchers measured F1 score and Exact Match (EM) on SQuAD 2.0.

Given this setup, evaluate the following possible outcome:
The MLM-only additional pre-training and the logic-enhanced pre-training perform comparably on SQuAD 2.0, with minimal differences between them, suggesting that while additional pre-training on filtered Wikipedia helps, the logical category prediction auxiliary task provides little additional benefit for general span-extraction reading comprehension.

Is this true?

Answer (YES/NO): NO